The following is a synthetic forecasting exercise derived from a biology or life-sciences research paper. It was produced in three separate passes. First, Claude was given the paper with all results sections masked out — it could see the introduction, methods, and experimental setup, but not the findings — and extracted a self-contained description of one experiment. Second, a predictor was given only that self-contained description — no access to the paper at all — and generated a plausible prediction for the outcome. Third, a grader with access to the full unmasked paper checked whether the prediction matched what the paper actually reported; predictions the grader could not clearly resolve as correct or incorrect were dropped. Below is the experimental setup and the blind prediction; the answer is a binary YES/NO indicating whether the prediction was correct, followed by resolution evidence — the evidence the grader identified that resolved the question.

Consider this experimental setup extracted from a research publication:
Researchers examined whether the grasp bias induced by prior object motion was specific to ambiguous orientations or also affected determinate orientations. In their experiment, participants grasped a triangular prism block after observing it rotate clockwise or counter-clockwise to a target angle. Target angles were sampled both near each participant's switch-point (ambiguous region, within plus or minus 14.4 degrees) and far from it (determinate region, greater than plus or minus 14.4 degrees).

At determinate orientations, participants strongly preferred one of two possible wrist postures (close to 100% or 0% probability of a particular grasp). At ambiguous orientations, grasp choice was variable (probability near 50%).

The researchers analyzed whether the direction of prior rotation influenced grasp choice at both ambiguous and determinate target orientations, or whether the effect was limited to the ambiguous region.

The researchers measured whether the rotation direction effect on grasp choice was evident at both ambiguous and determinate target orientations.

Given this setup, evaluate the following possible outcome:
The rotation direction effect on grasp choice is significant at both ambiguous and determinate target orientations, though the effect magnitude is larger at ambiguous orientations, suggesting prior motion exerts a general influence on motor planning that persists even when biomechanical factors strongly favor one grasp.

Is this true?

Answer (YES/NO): YES